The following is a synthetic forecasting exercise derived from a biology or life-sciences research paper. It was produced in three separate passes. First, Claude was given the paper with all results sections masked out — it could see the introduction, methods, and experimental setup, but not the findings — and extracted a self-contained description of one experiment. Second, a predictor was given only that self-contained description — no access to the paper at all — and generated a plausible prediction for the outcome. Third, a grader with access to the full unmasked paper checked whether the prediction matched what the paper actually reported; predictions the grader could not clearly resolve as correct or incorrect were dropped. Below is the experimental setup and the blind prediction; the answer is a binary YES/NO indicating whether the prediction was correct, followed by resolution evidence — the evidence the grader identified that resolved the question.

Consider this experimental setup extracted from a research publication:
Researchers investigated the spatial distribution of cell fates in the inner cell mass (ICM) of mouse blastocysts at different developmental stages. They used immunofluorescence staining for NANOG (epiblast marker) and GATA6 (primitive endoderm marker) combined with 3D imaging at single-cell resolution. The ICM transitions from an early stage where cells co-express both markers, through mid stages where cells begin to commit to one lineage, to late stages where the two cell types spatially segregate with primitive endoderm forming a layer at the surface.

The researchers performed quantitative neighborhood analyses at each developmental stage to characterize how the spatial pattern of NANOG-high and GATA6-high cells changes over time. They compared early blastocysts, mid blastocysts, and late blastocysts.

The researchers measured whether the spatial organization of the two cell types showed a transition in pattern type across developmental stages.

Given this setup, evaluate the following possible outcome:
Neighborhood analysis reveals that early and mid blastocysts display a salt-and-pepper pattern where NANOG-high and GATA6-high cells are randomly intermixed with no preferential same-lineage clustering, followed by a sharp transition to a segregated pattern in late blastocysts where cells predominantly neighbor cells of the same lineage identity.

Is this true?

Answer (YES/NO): NO